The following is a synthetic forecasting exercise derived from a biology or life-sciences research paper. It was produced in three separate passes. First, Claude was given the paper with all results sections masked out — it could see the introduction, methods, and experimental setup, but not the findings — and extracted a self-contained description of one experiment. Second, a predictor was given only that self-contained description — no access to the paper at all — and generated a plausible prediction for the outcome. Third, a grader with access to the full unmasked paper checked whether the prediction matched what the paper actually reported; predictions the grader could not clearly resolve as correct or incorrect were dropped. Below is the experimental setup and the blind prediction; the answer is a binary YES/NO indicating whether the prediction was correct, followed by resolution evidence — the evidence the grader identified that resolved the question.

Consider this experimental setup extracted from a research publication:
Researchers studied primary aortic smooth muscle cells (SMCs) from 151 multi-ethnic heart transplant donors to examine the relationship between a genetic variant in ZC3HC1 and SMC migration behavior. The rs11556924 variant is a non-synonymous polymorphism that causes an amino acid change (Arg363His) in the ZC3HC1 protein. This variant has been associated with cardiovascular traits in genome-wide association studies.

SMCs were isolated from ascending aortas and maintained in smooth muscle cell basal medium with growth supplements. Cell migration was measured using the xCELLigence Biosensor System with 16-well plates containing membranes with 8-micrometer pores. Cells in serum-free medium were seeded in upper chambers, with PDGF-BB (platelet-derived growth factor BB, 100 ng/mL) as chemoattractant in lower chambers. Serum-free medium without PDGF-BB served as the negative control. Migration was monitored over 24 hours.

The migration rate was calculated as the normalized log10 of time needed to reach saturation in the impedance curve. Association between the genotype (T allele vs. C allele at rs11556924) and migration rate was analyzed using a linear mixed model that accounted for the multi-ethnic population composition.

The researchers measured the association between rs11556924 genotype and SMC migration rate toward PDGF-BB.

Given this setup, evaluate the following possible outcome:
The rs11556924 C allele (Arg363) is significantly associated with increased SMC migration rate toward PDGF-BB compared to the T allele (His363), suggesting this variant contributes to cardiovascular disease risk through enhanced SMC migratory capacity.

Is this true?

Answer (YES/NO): NO